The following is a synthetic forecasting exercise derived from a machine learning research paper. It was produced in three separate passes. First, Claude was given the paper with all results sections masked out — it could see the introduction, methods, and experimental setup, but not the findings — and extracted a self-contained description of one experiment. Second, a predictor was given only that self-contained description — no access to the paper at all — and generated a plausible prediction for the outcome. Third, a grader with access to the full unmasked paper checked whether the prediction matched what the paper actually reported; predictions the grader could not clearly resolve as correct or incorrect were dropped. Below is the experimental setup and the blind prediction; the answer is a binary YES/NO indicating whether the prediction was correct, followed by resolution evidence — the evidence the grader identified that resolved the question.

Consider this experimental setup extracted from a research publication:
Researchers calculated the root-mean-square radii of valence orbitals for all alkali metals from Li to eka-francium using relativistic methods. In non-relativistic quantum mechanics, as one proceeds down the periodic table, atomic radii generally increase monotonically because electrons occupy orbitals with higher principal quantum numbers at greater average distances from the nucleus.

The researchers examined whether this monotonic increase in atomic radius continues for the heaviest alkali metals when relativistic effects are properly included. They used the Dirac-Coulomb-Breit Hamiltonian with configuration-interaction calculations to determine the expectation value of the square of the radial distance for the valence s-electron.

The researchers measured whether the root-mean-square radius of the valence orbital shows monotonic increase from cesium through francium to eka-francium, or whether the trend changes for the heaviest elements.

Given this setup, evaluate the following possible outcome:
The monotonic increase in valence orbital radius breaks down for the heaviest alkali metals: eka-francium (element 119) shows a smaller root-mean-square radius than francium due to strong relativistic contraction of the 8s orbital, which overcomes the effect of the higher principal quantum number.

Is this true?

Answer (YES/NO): YES